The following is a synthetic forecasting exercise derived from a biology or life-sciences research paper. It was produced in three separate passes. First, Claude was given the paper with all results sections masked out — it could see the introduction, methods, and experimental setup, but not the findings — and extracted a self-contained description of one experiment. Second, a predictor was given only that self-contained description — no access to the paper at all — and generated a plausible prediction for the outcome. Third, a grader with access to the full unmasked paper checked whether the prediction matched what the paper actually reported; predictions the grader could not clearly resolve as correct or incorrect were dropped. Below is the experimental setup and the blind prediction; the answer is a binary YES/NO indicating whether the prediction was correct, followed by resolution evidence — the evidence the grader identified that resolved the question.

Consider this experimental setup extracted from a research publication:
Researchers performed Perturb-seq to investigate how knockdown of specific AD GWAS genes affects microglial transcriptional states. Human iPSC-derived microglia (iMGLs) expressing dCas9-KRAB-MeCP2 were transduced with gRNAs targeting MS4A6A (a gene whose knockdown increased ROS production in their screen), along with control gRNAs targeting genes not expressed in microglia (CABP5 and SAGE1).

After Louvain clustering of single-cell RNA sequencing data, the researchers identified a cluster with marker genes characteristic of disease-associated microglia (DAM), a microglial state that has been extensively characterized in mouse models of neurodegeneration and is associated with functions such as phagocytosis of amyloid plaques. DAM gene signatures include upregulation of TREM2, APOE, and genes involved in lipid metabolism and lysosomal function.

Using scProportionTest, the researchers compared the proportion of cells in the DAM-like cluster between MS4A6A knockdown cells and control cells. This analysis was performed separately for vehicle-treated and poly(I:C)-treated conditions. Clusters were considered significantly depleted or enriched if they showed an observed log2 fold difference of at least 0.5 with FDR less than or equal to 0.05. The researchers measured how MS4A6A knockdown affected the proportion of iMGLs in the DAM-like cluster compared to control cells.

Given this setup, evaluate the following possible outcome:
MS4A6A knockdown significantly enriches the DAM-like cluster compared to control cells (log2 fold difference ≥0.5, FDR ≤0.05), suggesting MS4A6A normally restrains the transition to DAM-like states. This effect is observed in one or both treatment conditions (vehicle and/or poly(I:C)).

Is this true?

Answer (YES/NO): NO